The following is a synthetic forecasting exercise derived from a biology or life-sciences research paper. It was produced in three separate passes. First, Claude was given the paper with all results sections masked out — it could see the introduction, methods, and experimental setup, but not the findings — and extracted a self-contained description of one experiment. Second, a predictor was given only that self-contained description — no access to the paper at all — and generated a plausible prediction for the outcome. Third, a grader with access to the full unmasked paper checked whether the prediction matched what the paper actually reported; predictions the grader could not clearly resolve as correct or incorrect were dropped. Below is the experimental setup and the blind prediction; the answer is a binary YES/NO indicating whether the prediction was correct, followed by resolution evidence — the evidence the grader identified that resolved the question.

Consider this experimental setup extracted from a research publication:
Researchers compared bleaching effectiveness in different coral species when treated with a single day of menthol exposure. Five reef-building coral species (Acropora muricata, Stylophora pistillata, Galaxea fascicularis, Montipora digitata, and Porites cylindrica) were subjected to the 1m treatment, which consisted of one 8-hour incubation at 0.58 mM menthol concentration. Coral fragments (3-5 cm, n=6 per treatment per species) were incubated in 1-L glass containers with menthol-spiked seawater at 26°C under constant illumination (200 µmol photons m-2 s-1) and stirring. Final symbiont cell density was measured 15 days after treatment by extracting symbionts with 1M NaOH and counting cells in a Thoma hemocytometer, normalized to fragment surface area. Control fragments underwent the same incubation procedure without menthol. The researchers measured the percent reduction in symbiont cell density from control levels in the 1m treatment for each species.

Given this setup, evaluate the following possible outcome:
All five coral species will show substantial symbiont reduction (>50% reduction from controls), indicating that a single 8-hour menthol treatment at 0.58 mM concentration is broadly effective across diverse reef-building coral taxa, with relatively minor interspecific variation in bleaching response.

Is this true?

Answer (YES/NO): NO